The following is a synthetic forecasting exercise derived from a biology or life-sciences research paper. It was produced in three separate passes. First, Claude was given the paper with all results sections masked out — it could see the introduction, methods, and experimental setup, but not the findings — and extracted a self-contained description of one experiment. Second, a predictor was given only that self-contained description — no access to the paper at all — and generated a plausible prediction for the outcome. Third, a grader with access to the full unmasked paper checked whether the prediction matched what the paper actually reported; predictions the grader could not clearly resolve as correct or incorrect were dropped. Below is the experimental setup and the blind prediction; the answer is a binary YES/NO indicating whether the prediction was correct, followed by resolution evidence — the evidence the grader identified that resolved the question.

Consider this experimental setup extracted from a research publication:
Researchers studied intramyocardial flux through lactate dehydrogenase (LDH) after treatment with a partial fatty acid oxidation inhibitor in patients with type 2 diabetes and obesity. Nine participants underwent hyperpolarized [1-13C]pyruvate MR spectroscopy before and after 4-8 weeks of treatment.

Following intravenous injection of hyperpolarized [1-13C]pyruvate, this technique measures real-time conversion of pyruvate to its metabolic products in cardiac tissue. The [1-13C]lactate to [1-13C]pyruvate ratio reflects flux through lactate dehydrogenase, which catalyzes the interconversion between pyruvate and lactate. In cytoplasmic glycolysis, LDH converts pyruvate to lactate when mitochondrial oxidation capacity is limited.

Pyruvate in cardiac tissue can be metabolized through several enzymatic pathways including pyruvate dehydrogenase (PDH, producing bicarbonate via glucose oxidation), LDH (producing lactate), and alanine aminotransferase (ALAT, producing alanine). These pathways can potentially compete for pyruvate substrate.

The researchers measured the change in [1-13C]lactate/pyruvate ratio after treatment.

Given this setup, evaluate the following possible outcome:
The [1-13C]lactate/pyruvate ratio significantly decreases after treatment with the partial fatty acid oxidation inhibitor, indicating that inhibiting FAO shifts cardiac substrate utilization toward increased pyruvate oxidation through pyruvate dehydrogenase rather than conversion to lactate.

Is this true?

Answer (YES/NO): NO